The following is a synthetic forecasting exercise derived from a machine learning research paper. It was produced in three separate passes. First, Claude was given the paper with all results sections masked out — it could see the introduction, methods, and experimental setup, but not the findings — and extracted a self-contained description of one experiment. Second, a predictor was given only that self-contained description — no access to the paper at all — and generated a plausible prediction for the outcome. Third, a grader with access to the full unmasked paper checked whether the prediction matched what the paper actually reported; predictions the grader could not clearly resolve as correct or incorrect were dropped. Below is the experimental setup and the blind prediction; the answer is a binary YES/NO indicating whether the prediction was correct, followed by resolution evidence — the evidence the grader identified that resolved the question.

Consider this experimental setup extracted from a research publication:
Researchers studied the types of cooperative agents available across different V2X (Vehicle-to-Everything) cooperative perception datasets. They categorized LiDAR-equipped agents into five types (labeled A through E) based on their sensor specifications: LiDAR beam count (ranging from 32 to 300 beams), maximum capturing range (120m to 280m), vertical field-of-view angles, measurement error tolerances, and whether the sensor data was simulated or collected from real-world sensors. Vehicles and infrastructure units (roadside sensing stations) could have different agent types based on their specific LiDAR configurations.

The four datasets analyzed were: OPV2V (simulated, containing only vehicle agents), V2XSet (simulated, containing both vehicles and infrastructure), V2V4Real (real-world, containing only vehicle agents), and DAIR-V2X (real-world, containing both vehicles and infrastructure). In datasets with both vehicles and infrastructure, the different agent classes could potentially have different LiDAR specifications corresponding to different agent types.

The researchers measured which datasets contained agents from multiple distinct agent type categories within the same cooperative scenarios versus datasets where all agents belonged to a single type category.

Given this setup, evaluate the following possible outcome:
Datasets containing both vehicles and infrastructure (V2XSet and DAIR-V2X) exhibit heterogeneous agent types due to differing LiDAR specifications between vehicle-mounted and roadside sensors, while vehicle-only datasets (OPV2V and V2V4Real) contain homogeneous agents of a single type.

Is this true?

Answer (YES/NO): YES